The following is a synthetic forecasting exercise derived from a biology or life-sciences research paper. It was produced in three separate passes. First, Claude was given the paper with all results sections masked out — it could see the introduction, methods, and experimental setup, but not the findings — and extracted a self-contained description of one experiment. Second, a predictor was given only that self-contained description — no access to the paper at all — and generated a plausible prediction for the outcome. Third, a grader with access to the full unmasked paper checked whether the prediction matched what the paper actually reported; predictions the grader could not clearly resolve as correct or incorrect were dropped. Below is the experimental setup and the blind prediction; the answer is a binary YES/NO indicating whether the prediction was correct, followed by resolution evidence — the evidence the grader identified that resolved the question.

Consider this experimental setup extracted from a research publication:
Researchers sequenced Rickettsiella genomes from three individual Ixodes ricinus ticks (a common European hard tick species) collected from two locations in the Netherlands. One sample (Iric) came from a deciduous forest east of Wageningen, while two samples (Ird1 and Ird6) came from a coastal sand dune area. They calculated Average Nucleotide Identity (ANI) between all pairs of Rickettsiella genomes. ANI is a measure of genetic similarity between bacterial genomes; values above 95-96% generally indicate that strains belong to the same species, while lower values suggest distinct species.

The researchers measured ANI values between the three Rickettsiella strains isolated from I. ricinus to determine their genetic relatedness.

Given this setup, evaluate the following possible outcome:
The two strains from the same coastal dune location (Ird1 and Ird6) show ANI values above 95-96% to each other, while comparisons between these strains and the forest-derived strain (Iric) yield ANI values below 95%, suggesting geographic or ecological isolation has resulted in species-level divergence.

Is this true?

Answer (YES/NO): NO